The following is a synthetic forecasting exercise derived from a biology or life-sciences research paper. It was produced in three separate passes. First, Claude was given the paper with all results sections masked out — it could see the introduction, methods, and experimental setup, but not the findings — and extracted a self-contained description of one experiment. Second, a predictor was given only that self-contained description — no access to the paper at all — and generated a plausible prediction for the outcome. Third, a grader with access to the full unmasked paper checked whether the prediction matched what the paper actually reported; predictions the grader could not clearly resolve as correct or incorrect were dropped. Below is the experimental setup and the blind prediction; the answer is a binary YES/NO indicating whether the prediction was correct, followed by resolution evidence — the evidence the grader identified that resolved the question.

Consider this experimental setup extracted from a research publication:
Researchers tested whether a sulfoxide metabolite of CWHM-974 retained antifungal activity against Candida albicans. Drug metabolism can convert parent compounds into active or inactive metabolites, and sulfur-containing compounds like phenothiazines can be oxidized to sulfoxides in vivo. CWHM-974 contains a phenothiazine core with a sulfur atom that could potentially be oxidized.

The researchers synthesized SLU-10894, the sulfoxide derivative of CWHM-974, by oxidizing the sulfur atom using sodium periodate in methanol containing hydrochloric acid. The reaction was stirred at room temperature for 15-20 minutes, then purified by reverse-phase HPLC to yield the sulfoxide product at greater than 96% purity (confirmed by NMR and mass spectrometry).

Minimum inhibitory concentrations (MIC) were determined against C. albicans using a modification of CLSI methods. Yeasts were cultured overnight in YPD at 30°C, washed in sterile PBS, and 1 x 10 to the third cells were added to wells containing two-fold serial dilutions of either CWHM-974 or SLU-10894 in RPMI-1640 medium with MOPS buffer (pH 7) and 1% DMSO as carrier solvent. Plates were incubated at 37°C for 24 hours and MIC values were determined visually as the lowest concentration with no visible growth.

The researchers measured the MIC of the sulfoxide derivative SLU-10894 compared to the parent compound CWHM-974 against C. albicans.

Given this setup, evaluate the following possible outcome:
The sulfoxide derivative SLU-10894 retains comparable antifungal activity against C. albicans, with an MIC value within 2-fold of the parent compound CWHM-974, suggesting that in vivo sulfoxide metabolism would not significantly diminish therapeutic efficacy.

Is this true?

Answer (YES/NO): NO